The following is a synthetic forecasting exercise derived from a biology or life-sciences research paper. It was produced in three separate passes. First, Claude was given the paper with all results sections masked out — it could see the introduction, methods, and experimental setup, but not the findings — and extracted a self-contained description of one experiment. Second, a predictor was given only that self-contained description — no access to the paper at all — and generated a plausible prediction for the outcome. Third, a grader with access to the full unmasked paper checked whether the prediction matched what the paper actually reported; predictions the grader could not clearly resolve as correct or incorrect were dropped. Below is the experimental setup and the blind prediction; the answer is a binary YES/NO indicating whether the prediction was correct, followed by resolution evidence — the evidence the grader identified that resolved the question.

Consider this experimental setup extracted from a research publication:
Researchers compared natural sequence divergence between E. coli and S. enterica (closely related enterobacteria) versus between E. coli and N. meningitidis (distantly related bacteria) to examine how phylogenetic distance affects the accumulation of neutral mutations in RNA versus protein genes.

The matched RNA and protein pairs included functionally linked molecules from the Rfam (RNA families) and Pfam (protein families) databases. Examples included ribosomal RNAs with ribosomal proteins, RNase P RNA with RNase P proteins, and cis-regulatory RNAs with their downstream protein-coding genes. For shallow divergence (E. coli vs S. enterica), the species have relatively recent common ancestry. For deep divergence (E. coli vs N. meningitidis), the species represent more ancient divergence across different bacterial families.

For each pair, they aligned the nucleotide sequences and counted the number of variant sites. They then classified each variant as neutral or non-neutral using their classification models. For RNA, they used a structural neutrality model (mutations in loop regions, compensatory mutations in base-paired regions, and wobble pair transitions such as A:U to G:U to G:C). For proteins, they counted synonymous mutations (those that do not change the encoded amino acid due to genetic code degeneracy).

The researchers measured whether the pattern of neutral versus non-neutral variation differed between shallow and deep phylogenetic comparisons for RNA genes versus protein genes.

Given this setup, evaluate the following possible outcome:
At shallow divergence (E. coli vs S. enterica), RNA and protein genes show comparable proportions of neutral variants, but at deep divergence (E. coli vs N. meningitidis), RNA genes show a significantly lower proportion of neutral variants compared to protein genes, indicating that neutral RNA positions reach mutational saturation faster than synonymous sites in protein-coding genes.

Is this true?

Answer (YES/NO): NO